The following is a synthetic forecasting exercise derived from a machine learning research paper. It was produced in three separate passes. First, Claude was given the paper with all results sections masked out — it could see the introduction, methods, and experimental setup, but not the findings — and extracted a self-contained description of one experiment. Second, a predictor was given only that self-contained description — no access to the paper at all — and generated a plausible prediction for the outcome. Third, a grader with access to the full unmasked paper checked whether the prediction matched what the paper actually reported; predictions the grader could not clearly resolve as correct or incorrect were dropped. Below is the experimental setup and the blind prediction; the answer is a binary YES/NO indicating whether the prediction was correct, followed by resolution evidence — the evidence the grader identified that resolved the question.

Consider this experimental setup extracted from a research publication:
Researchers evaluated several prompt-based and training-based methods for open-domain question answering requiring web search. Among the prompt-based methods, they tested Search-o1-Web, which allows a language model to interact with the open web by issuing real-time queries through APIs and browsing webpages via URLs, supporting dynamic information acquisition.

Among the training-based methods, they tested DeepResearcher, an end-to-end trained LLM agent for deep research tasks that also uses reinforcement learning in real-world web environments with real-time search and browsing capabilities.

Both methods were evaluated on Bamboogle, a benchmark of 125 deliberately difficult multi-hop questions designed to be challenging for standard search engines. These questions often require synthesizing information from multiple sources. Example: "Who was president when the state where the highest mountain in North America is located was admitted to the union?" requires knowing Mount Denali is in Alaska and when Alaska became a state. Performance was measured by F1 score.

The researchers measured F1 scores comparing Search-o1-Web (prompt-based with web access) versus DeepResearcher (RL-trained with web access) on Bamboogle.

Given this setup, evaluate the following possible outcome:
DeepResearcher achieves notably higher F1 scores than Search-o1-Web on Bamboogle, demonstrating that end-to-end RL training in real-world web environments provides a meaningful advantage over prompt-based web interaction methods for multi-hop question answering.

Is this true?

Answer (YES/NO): YES